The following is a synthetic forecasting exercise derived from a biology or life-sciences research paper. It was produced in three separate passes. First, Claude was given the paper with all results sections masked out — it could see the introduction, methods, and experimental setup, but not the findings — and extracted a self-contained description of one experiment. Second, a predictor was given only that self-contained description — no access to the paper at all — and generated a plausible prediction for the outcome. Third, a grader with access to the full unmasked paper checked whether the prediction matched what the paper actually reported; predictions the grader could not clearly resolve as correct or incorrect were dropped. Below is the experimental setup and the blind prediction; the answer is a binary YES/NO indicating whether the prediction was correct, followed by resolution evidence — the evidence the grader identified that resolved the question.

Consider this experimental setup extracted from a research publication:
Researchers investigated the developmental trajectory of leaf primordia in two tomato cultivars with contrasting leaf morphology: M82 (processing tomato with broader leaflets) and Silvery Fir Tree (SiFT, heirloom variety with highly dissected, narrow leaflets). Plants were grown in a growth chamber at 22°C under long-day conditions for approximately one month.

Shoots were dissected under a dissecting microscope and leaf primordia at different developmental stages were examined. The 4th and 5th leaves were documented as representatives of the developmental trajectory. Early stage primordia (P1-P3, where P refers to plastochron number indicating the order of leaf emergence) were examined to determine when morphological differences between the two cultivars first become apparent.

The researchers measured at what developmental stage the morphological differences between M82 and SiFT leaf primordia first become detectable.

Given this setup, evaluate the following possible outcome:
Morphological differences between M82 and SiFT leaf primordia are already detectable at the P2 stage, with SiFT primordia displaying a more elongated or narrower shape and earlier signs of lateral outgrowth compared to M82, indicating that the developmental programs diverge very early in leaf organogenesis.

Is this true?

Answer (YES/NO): NO